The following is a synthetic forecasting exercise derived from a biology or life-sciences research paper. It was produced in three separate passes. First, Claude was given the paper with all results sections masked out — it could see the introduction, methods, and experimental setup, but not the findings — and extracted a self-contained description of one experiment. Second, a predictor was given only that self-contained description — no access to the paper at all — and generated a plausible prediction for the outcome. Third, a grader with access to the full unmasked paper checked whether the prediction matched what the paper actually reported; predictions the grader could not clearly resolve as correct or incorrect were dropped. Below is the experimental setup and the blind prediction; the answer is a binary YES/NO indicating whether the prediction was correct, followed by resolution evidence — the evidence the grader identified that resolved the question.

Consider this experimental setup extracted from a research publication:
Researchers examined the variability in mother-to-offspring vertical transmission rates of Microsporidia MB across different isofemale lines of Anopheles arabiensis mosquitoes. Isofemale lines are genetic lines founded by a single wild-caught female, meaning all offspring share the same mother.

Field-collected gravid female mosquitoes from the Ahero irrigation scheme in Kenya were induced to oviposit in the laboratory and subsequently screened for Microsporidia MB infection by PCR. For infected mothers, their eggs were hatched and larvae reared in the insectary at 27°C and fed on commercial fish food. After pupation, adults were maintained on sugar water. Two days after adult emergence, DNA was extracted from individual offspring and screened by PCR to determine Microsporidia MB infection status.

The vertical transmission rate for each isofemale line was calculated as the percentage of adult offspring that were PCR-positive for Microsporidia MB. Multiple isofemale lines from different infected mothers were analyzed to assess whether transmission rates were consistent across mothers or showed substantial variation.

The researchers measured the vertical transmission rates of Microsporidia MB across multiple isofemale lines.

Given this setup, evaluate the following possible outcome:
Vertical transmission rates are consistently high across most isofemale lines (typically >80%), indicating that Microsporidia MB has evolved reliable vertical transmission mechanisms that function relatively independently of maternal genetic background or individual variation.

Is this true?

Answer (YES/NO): NO